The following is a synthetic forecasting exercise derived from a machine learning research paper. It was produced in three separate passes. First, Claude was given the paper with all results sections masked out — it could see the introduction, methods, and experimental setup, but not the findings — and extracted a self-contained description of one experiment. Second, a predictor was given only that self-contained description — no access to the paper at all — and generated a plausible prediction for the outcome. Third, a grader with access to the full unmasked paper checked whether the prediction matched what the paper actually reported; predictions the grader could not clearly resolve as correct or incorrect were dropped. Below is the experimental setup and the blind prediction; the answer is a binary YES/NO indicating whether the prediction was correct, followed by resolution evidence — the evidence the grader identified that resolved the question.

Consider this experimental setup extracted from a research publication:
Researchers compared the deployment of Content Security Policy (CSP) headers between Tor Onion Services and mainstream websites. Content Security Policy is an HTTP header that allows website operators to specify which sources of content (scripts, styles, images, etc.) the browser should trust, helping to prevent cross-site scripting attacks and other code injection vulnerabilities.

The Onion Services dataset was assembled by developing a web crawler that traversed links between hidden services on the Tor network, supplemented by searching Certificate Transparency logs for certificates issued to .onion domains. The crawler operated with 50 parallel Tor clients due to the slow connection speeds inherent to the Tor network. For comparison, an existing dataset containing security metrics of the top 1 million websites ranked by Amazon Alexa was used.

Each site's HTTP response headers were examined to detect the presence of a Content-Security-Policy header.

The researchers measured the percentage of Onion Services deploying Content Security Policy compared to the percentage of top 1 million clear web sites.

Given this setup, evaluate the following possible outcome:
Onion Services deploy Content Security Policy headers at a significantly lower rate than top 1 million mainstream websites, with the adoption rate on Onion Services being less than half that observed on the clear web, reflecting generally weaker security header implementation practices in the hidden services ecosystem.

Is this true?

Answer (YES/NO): NO